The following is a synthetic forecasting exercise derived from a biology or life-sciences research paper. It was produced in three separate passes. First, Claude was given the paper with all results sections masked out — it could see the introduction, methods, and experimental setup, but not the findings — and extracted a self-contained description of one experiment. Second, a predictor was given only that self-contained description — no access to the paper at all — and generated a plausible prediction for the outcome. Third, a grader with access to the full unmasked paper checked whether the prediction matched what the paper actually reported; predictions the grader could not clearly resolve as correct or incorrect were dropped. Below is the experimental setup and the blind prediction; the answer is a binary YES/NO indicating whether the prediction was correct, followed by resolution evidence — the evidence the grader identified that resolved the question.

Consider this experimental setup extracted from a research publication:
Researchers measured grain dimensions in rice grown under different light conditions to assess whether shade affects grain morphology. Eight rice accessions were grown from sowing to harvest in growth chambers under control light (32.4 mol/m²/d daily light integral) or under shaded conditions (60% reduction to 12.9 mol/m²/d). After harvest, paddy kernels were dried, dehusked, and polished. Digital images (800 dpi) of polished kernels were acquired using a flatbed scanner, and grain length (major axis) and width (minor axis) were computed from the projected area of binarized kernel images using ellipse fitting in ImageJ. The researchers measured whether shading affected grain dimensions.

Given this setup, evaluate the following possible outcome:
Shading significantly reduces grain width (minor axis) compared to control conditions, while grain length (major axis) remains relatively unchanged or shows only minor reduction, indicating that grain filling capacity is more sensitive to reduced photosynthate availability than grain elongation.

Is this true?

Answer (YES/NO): NO